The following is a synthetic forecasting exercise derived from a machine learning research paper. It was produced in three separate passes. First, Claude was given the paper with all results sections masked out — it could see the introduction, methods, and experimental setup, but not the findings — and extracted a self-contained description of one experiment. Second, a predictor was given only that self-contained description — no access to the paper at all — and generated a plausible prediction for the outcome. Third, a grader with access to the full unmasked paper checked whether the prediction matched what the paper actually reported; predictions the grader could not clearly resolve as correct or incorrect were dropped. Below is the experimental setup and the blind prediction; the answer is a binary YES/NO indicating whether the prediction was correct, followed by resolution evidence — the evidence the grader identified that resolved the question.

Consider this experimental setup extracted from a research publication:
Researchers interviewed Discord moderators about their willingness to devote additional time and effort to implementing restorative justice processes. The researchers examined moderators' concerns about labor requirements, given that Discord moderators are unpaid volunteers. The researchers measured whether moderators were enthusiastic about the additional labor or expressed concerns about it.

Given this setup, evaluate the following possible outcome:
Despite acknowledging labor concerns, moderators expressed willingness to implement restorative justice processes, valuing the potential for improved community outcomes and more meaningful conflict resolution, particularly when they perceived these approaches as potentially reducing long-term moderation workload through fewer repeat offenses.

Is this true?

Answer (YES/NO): NO